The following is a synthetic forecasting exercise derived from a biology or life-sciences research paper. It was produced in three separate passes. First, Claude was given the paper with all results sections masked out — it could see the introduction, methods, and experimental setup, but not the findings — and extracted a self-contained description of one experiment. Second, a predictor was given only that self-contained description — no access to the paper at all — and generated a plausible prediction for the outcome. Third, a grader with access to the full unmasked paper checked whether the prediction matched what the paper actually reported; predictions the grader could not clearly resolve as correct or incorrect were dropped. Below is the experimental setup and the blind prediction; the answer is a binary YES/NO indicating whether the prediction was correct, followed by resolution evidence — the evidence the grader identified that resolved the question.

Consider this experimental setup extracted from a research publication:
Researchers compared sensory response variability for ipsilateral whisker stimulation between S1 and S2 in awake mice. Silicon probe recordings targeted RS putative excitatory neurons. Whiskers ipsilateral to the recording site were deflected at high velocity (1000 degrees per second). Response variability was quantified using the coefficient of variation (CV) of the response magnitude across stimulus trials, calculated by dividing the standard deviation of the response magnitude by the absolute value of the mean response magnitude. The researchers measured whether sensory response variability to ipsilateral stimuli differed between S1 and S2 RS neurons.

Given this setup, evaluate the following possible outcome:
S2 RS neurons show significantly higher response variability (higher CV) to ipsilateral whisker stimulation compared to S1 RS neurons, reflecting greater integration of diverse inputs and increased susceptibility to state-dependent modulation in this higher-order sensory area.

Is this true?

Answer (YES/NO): NO